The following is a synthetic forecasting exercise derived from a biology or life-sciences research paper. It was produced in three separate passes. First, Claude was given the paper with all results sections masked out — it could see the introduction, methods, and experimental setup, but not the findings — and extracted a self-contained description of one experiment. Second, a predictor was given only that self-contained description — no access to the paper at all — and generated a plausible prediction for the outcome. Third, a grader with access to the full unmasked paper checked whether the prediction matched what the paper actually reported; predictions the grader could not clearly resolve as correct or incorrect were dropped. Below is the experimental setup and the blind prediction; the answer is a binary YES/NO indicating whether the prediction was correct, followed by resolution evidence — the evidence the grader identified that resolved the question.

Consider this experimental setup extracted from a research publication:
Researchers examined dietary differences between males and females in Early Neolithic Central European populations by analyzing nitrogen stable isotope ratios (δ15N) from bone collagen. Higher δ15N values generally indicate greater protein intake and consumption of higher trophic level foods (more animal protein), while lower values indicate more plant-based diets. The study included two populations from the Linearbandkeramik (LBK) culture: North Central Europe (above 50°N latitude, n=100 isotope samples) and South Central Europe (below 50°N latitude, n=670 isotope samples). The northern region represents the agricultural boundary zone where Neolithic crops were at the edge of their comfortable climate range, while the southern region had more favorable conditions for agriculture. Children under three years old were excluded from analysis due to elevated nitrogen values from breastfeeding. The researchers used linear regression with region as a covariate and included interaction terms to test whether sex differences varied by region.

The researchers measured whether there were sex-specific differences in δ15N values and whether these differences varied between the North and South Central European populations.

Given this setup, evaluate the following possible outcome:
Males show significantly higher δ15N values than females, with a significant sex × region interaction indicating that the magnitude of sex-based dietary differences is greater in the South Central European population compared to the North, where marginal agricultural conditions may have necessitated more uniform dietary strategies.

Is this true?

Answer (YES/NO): NO